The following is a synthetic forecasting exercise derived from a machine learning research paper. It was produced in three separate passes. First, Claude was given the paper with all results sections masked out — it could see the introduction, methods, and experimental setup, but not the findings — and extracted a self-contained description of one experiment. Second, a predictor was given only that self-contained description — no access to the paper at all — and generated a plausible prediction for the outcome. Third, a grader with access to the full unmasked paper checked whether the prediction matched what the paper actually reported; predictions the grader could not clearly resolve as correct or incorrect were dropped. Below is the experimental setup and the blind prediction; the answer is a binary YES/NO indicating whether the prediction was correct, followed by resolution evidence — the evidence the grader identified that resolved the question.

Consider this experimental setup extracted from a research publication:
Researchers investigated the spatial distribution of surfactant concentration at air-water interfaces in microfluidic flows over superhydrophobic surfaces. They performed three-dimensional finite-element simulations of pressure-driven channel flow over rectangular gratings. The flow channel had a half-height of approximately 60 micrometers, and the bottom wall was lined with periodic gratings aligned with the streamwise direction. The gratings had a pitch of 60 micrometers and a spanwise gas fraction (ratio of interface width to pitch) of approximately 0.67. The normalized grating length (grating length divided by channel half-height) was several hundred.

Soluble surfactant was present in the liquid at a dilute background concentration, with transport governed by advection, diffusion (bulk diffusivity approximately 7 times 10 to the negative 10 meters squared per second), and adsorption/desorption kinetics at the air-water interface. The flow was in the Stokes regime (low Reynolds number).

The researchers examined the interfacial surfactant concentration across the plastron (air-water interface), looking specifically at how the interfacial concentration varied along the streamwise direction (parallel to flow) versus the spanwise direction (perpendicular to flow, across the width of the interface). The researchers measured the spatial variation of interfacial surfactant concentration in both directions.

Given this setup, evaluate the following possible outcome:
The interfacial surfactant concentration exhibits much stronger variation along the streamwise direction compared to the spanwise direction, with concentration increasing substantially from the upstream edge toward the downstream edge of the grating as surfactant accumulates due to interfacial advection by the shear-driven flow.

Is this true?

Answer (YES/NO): YES